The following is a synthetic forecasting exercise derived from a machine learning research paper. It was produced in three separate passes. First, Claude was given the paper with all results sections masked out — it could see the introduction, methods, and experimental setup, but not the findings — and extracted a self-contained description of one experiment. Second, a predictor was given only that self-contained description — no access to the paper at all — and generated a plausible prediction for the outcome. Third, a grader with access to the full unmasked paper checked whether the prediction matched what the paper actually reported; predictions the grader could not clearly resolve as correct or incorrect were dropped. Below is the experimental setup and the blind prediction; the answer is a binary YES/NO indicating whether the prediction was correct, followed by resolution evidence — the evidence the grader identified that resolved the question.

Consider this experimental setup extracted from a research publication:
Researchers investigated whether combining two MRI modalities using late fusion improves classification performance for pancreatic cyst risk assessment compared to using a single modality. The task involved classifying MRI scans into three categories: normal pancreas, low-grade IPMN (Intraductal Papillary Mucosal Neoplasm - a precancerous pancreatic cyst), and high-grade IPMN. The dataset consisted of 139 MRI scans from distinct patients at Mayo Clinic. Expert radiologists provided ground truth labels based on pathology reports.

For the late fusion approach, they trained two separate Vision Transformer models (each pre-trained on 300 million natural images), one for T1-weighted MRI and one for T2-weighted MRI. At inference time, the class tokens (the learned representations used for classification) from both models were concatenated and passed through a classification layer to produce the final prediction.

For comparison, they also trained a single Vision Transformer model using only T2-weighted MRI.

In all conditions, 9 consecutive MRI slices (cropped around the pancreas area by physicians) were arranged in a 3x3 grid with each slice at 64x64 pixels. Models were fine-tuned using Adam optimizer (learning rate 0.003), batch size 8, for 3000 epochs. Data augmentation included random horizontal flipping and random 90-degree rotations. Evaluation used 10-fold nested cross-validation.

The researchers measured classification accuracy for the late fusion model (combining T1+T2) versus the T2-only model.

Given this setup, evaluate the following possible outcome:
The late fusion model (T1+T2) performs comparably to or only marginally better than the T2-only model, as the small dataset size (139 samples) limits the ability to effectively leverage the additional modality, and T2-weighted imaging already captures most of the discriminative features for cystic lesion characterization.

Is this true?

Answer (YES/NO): NO